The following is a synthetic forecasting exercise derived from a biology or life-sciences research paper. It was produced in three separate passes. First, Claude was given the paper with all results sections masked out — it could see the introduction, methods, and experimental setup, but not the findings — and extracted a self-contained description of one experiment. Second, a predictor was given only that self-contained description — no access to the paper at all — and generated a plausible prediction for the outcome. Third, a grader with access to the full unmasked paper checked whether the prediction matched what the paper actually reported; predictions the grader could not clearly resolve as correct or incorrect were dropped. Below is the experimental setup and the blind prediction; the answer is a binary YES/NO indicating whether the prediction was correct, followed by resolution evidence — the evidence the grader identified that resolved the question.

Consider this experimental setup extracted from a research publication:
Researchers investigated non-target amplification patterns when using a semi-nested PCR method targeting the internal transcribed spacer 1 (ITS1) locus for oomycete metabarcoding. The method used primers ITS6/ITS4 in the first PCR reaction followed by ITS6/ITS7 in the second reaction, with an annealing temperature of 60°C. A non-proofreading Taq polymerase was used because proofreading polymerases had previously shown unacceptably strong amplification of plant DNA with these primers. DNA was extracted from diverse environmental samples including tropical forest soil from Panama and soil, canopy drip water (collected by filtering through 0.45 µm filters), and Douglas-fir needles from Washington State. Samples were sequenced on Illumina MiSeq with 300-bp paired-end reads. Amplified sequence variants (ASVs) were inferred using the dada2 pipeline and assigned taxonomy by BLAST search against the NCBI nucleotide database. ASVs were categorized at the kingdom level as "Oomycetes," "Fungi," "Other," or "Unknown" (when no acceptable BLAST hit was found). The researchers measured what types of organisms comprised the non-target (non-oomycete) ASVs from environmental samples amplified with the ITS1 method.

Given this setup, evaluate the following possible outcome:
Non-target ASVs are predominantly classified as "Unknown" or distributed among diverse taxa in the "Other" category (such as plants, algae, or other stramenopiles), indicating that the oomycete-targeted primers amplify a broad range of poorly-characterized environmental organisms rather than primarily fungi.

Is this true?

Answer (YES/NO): NO